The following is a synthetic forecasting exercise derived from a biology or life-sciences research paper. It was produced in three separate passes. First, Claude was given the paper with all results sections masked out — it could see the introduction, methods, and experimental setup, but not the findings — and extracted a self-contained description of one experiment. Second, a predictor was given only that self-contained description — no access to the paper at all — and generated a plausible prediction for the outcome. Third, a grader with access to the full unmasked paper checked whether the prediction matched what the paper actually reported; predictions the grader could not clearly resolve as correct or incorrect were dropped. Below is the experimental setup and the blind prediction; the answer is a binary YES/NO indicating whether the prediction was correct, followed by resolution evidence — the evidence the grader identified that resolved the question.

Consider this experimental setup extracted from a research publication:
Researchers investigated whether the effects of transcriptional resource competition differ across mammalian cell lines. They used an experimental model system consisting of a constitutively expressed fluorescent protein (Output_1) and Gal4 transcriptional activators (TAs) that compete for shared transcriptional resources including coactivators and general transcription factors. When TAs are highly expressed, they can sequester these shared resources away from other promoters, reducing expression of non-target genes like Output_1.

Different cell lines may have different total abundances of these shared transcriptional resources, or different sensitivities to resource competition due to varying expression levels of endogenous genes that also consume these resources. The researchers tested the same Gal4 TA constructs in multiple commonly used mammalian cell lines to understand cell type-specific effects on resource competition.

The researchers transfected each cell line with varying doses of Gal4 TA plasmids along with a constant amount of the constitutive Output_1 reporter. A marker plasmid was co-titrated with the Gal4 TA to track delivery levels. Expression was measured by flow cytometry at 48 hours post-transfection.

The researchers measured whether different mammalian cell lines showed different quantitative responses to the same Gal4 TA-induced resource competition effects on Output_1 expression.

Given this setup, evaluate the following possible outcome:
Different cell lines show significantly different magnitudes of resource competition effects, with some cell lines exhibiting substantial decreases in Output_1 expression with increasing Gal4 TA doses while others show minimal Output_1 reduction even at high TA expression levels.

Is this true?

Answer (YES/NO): YES